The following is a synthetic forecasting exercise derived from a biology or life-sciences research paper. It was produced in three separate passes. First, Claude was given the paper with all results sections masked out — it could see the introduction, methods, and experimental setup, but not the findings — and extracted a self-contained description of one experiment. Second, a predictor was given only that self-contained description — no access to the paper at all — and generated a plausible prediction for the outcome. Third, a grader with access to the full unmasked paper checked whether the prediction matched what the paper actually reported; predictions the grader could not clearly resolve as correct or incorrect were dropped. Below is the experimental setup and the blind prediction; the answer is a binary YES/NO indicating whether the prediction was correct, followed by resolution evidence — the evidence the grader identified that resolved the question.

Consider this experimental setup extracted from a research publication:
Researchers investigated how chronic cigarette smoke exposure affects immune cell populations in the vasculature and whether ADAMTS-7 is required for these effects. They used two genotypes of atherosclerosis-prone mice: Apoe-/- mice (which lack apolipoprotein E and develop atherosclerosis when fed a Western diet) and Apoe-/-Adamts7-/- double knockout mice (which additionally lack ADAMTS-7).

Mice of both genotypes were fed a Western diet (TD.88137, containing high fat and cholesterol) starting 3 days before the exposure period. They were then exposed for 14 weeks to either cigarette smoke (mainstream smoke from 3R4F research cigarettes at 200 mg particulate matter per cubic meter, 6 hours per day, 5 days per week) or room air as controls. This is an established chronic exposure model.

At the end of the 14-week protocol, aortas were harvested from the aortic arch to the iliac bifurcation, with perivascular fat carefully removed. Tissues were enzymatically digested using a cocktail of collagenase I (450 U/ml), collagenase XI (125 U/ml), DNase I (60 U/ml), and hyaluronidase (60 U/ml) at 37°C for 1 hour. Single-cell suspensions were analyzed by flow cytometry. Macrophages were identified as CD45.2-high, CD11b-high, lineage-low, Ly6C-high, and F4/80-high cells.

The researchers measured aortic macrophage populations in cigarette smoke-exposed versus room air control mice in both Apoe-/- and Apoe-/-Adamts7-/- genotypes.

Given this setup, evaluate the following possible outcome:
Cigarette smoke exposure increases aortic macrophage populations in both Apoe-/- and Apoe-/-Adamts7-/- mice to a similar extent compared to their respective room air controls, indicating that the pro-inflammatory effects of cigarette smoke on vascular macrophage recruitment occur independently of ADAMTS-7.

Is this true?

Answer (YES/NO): NO